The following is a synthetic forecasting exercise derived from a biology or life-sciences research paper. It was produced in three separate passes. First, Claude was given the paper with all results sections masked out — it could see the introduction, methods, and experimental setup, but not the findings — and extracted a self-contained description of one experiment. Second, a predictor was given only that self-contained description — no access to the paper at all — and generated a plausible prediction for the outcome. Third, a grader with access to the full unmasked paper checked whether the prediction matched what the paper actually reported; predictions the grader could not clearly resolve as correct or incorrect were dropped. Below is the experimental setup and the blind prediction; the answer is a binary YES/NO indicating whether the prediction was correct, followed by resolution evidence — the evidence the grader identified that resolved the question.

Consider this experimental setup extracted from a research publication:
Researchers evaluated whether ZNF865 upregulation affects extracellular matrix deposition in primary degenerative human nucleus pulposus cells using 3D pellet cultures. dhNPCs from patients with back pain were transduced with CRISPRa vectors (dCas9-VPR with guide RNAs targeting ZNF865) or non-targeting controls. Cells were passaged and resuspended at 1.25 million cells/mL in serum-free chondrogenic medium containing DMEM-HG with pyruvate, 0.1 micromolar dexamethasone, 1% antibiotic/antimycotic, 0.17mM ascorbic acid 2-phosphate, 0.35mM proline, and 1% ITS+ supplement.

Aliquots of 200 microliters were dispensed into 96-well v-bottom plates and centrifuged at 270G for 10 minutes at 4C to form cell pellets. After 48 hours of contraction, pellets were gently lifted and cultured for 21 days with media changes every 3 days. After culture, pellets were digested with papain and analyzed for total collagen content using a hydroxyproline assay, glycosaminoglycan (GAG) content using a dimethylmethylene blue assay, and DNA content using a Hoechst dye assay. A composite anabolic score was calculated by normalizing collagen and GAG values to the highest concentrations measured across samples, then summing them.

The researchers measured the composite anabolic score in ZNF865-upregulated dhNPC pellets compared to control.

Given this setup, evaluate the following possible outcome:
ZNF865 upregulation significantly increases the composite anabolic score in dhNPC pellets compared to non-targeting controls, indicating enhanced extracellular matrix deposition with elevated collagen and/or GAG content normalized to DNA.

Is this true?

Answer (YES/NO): YES